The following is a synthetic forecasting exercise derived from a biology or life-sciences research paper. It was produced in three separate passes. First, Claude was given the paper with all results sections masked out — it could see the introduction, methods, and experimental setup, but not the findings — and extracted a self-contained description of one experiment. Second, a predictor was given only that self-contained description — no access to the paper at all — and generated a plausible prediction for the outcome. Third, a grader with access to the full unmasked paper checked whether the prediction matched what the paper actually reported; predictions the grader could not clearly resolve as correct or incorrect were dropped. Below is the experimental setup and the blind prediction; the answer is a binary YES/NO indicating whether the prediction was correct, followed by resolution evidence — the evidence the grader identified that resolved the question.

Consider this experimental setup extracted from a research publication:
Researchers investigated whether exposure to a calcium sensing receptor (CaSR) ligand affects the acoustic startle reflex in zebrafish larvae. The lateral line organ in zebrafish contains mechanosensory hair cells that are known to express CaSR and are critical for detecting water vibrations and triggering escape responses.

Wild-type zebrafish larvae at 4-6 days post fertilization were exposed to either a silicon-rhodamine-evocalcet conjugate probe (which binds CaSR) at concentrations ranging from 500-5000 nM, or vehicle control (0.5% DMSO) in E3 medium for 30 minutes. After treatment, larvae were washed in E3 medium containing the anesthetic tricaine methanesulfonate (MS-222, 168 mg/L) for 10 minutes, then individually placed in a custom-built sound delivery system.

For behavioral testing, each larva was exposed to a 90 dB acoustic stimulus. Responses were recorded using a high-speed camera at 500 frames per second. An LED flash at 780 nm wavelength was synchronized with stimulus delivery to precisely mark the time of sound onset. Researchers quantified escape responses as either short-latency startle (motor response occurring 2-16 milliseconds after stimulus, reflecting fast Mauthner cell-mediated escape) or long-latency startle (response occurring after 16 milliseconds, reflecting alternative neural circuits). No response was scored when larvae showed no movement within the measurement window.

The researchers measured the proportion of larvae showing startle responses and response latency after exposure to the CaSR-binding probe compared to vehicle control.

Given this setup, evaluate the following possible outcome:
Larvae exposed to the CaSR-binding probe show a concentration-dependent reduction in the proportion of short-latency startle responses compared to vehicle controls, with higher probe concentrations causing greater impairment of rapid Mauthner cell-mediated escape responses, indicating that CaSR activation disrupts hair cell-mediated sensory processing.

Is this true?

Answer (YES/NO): NO